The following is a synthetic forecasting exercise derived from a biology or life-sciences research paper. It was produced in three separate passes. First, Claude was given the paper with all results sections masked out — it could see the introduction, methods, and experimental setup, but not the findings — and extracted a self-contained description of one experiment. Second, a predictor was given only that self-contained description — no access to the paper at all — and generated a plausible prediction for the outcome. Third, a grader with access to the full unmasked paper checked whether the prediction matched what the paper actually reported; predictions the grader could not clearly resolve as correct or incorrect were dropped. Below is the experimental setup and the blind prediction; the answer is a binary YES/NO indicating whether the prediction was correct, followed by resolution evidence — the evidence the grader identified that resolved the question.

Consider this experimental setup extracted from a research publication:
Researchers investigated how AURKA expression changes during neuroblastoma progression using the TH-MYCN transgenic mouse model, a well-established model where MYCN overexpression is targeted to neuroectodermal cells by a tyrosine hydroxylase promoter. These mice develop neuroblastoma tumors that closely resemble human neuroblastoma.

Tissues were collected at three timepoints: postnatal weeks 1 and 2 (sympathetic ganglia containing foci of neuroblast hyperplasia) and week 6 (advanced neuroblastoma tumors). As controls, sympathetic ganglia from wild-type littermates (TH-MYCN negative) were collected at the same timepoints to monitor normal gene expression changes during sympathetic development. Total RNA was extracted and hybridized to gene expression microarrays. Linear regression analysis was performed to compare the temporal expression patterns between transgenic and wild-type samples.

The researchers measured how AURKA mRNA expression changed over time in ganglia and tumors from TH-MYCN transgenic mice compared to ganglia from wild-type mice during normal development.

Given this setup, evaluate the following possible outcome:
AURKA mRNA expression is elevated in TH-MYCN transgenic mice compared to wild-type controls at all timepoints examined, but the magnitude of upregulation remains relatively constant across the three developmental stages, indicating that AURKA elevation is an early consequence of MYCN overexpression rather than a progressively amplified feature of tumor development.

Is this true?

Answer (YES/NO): NO